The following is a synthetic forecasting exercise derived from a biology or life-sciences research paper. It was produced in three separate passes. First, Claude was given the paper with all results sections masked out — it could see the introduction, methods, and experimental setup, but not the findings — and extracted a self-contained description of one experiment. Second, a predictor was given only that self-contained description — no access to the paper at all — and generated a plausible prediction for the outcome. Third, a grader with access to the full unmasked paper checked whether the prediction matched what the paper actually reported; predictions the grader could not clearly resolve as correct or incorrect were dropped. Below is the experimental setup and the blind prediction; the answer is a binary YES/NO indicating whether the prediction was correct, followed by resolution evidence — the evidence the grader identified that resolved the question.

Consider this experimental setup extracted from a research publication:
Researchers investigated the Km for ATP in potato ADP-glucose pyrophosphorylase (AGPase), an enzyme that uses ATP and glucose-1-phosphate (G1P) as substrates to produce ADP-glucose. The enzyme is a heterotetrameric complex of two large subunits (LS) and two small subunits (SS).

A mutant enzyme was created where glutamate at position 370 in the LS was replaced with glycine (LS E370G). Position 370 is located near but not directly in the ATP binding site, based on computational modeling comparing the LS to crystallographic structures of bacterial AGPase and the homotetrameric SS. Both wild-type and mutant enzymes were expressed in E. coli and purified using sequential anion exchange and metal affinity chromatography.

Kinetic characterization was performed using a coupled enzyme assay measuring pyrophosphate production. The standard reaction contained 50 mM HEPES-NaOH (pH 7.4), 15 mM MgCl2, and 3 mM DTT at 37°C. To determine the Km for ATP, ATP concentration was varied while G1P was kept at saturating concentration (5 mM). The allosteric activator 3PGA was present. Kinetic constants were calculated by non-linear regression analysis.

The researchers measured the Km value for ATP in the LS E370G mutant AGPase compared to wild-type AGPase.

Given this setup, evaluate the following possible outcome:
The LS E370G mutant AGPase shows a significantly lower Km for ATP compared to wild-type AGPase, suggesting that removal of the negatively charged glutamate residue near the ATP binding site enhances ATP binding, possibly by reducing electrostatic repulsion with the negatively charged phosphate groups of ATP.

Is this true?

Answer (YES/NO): NO